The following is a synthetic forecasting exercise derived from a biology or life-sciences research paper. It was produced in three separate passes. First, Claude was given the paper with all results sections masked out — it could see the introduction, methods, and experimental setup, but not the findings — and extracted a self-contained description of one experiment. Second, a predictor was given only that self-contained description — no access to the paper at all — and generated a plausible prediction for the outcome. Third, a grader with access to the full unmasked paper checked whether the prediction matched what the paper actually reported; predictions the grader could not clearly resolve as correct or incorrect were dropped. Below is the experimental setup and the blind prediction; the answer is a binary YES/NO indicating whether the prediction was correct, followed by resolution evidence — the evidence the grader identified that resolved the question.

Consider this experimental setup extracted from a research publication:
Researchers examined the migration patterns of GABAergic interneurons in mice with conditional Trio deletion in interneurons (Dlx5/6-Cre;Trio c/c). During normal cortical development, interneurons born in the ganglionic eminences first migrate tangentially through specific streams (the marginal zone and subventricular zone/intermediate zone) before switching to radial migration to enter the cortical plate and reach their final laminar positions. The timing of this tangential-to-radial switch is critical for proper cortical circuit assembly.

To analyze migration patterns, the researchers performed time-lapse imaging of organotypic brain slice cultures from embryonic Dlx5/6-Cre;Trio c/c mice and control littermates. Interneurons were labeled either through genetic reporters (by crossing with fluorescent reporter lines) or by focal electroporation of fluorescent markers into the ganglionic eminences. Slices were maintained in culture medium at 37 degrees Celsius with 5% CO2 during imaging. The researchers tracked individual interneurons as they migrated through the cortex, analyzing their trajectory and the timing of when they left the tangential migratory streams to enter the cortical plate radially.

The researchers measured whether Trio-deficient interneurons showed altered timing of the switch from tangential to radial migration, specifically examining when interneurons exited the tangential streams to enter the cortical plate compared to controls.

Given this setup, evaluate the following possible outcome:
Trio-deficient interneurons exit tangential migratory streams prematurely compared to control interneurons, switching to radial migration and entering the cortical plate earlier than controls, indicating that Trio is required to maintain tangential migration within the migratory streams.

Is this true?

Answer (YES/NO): YES